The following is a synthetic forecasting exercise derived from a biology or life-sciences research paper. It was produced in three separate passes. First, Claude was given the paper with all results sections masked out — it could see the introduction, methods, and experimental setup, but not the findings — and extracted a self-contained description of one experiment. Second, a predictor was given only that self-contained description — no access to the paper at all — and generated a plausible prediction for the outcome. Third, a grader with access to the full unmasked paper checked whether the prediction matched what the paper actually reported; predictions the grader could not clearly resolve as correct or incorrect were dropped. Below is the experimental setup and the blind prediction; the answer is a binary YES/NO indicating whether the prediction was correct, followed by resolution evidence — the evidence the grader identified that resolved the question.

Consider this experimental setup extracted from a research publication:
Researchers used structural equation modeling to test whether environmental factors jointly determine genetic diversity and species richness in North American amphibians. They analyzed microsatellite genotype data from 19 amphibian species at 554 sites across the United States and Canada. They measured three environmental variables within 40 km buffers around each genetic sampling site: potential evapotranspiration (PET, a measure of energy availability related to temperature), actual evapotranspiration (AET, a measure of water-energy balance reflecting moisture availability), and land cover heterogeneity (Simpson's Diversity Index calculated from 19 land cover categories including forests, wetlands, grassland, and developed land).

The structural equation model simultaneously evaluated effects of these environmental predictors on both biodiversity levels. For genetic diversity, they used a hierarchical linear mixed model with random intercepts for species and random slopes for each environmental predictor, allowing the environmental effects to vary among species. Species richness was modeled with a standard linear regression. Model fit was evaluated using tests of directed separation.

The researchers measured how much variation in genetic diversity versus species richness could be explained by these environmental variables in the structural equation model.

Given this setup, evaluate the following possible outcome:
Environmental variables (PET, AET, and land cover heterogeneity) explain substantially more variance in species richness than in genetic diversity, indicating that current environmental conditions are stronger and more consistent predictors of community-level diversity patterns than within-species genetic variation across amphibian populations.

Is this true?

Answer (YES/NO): YES